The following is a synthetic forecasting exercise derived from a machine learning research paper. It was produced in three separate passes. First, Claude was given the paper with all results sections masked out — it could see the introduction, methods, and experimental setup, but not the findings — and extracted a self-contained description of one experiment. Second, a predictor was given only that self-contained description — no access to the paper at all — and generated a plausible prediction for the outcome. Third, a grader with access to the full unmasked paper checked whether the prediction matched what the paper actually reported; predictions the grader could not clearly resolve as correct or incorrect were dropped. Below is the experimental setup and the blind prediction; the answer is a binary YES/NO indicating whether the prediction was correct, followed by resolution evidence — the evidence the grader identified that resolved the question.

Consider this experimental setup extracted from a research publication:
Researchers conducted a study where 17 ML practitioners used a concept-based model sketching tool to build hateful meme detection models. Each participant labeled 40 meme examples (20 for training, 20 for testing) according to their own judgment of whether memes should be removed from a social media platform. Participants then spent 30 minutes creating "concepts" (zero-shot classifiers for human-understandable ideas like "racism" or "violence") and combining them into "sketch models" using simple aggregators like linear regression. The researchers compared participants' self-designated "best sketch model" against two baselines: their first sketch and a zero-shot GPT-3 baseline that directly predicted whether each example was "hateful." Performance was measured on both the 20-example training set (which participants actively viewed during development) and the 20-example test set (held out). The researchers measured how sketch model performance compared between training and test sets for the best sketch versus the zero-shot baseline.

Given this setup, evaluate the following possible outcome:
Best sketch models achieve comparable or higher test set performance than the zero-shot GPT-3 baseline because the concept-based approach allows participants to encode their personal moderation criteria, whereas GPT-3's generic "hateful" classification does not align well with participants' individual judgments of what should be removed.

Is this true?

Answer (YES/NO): NO